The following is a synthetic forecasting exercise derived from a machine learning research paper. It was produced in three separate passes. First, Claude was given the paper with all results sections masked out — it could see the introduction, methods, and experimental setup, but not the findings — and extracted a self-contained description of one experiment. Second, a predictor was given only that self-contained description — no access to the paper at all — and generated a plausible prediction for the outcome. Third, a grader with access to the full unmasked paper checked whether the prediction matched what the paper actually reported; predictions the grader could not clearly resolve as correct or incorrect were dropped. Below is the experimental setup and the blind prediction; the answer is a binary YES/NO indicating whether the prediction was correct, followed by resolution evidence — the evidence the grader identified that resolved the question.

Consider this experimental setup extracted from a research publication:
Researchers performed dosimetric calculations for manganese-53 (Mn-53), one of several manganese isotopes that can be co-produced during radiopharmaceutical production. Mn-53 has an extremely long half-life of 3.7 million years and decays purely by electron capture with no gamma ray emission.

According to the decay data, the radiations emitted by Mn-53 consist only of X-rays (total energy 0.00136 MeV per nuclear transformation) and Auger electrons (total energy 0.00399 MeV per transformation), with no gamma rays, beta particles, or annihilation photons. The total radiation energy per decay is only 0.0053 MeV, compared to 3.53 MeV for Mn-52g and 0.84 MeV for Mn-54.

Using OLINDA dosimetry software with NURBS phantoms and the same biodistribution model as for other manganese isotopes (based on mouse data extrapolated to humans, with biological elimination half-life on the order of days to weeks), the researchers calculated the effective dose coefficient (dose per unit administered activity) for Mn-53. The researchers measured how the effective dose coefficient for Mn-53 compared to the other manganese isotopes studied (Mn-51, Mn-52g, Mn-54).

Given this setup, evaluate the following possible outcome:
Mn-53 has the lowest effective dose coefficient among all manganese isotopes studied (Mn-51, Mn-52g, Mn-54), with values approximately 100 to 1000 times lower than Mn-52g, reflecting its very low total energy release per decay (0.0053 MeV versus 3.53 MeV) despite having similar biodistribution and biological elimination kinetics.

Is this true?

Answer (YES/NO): NO